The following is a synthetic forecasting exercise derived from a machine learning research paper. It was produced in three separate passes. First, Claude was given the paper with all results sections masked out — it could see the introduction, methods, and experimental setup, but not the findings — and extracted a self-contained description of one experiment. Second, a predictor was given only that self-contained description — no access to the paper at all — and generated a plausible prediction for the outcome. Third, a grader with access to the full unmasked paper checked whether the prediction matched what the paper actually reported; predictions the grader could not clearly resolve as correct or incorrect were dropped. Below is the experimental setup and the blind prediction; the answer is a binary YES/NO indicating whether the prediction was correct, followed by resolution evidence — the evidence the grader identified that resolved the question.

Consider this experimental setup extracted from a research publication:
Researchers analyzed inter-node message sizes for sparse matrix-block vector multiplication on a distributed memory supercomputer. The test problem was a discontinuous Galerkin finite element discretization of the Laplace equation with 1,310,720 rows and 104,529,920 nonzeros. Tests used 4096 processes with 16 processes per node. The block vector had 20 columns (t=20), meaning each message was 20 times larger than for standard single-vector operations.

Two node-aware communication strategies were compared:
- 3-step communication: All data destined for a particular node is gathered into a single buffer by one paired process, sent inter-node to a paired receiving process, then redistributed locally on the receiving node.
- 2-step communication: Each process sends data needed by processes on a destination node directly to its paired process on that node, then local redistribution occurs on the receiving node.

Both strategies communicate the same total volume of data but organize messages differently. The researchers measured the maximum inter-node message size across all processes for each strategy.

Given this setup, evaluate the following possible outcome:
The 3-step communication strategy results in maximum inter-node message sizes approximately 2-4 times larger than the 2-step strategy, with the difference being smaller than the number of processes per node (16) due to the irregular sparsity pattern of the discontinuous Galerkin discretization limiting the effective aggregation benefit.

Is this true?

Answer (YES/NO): NO